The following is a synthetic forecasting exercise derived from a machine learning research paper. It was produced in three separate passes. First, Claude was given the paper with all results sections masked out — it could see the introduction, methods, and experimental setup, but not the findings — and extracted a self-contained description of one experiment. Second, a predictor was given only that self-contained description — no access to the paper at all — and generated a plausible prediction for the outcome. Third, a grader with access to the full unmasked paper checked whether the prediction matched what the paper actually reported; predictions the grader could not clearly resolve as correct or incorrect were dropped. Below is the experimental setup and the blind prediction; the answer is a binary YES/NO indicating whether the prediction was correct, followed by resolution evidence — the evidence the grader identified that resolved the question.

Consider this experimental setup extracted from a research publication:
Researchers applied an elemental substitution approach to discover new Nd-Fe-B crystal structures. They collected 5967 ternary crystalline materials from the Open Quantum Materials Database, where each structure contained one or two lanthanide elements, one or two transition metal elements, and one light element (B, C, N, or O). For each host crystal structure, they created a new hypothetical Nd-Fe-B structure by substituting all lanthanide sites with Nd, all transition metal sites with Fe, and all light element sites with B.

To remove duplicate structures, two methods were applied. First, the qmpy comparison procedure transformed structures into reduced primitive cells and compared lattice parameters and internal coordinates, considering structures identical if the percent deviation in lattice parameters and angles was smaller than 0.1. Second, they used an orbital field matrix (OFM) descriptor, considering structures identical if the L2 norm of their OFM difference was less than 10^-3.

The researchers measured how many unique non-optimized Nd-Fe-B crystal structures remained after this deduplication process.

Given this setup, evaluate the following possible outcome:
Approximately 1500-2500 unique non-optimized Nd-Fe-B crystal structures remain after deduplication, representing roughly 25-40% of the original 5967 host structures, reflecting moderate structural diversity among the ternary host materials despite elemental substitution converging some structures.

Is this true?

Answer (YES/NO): NO